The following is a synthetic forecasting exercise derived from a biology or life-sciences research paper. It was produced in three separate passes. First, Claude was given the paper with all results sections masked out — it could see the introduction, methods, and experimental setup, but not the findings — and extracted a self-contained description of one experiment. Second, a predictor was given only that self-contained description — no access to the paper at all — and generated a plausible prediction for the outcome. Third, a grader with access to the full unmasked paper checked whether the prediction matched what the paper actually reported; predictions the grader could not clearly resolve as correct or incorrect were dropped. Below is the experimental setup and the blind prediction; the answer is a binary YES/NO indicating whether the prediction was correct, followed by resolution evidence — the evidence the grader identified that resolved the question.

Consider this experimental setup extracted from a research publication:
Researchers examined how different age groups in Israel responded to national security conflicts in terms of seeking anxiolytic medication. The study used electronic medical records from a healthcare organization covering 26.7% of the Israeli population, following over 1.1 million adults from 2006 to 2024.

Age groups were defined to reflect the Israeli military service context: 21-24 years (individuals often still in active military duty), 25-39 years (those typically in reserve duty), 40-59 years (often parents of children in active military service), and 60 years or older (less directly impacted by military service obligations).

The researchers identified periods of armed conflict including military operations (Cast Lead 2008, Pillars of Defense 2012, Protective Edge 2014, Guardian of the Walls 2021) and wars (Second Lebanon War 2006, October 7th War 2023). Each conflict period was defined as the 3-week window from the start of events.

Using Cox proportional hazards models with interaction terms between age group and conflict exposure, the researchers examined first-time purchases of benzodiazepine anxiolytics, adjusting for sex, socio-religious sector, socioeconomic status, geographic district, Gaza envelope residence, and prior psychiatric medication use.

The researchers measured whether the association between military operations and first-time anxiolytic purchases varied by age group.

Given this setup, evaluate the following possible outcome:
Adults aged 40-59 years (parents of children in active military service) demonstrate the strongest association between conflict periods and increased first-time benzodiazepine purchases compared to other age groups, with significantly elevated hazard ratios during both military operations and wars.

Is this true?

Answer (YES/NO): NO